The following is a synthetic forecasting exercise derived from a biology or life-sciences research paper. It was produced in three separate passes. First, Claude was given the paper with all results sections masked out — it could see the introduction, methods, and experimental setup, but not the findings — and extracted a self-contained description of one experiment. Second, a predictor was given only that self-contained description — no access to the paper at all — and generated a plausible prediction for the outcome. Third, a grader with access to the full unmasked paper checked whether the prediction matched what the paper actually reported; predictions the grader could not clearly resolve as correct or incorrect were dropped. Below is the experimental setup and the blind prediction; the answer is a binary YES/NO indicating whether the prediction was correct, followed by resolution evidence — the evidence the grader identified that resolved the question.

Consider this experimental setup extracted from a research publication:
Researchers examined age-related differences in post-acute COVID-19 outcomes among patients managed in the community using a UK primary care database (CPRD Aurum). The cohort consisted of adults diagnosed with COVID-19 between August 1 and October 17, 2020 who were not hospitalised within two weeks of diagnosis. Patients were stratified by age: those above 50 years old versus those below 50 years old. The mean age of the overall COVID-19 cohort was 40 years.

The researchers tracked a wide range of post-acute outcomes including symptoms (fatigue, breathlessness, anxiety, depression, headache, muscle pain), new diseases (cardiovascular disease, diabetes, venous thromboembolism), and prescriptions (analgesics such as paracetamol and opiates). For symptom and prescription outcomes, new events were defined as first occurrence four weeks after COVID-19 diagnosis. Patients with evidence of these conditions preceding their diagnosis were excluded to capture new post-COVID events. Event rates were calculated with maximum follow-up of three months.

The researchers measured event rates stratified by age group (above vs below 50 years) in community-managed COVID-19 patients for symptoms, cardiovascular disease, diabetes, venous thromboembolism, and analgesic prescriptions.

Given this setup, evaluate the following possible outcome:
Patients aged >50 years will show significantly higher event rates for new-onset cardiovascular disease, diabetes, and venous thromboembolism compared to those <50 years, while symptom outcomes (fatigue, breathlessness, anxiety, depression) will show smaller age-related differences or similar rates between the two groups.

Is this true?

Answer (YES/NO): NO